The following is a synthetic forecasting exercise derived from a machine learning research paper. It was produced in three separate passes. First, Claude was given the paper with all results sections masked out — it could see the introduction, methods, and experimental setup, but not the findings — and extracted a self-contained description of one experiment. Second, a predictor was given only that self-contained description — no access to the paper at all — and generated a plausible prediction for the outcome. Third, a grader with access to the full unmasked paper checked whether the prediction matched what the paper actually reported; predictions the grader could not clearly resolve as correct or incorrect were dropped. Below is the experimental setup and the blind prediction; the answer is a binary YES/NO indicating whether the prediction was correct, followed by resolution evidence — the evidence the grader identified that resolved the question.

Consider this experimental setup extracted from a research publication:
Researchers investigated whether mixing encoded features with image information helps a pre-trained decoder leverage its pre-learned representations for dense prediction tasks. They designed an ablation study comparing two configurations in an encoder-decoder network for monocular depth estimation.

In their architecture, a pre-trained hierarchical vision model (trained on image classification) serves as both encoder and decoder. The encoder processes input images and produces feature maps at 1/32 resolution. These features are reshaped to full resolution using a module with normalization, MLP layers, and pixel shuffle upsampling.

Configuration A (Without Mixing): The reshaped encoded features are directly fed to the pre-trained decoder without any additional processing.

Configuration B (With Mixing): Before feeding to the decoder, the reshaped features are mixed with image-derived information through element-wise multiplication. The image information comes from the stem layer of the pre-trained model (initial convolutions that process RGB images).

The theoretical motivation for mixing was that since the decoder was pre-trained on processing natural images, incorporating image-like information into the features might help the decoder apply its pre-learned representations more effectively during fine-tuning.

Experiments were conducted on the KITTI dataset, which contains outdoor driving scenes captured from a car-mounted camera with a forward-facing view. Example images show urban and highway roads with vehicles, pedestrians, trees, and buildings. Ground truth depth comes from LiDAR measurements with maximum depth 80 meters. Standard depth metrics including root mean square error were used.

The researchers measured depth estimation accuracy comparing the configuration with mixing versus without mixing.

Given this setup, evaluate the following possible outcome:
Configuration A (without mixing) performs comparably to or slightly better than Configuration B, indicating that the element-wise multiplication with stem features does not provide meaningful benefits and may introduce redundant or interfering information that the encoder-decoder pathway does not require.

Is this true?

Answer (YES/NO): NO